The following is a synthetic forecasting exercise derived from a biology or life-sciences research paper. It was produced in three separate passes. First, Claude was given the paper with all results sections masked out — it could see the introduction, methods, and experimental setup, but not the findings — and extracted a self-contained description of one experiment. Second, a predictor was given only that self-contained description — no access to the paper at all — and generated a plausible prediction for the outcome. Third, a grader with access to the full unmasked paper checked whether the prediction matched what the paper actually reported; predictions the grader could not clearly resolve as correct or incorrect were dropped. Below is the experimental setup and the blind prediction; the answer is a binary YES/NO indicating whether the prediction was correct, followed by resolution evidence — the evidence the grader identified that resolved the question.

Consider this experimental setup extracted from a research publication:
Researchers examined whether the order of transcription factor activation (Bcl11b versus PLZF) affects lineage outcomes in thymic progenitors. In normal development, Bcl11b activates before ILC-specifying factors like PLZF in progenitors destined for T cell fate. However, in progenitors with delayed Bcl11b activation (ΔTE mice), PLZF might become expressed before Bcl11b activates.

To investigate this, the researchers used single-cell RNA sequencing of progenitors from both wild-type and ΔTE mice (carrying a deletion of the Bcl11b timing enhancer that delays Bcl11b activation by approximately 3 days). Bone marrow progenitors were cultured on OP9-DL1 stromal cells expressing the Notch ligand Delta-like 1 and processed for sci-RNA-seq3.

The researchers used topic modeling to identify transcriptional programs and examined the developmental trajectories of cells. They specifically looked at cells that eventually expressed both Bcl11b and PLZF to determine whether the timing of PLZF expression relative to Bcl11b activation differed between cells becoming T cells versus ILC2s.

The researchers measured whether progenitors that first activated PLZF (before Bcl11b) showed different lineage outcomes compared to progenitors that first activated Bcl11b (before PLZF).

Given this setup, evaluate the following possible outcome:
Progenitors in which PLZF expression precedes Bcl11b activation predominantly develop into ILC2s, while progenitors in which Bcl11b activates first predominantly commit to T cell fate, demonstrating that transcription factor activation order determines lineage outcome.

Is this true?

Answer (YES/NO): YES